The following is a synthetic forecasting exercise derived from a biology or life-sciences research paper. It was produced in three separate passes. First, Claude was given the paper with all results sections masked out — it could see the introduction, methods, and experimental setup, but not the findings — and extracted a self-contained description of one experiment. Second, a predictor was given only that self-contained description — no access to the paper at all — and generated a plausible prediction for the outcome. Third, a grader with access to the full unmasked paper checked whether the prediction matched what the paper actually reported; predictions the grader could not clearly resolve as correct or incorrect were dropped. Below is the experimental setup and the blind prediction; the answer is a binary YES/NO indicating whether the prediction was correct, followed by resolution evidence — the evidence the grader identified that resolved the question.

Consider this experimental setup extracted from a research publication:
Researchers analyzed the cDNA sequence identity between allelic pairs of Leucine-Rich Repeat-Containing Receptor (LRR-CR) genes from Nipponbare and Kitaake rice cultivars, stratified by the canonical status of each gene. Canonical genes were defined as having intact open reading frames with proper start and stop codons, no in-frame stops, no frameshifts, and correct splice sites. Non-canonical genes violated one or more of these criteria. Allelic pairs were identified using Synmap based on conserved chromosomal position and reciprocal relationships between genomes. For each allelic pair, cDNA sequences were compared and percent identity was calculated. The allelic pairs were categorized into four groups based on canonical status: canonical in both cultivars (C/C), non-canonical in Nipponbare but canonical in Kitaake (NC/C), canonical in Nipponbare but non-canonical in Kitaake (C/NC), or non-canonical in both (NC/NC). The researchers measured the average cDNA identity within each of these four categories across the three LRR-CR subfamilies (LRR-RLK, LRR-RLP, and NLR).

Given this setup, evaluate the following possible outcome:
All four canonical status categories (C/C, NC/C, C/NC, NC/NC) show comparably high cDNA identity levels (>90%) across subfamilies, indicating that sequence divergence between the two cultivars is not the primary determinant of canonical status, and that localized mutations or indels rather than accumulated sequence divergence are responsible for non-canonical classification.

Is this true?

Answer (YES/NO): NO